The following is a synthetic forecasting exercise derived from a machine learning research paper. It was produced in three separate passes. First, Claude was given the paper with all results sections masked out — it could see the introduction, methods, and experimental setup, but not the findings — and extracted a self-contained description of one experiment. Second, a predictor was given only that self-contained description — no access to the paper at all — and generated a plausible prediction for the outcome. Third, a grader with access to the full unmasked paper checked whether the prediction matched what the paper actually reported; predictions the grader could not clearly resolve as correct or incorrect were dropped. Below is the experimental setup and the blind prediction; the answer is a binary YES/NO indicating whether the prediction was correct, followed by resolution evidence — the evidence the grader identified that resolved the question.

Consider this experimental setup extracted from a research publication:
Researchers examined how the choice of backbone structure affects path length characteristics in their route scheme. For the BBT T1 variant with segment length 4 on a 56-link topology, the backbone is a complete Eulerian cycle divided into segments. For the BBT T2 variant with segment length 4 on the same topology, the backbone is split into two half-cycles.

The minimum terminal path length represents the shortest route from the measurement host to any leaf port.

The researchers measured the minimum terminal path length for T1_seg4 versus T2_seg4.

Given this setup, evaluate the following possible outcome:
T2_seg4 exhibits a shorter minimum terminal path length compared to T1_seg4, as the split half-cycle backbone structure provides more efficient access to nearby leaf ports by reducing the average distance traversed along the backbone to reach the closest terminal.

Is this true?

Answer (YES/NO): NO